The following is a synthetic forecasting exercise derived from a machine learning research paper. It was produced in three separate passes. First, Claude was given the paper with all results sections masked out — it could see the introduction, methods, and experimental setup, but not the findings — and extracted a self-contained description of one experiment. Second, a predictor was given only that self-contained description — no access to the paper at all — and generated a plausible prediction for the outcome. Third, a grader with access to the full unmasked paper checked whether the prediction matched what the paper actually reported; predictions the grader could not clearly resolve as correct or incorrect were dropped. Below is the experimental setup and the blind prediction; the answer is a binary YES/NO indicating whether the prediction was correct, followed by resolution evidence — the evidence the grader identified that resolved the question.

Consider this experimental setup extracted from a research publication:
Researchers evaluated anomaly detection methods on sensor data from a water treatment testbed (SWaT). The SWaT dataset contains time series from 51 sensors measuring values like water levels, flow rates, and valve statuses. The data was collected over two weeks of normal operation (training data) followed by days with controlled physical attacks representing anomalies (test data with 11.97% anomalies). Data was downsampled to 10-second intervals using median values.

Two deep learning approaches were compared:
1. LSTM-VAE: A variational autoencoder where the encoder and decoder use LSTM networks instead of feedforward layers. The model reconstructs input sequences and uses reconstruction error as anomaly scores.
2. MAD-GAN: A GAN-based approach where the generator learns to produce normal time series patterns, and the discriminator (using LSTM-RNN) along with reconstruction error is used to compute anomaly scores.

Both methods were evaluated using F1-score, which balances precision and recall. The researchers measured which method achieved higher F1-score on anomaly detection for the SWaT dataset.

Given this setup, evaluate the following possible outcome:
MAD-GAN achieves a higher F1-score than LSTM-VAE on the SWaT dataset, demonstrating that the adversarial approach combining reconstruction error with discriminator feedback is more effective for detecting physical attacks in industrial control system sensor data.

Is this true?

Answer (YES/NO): YES